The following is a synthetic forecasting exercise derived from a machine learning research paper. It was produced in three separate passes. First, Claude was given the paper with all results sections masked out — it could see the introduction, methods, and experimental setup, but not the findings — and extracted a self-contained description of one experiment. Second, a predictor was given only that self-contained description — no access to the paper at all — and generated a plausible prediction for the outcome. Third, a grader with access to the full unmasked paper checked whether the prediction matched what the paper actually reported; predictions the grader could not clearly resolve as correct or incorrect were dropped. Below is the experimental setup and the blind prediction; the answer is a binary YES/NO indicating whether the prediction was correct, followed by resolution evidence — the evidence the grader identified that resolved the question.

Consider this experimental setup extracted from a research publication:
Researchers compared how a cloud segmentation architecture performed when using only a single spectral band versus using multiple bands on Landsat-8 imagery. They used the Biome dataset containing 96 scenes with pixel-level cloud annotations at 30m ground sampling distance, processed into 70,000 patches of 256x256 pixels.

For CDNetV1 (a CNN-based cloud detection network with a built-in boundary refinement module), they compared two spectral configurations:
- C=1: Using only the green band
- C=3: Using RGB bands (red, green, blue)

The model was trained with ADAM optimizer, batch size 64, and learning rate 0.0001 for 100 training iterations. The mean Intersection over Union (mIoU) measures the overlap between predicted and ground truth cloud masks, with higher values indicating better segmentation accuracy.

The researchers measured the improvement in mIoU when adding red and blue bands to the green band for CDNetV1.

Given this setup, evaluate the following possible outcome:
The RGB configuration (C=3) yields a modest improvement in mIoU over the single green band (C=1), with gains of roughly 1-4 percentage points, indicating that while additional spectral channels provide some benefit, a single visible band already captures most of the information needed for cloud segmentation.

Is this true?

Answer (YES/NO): NO